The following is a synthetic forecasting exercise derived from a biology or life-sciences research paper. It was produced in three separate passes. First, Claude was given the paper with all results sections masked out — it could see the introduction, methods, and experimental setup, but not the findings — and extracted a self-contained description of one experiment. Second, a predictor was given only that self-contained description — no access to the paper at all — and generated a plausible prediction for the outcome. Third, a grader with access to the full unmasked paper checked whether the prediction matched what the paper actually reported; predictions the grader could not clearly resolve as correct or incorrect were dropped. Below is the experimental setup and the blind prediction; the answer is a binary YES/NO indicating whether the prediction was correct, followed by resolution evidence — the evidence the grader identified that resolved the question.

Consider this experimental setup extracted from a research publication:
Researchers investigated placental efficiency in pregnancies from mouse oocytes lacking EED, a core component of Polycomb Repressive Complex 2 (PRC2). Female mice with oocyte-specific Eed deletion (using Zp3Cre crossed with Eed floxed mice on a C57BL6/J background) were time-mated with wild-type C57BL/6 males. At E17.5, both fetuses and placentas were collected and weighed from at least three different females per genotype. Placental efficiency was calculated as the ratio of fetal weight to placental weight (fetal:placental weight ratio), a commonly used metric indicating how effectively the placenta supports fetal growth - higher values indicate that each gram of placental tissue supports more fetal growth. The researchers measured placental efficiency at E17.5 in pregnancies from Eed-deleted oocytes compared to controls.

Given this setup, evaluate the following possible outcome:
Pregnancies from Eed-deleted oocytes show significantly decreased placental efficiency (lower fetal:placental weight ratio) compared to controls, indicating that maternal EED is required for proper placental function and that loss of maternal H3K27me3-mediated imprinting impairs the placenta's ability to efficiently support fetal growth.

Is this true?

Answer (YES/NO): NO